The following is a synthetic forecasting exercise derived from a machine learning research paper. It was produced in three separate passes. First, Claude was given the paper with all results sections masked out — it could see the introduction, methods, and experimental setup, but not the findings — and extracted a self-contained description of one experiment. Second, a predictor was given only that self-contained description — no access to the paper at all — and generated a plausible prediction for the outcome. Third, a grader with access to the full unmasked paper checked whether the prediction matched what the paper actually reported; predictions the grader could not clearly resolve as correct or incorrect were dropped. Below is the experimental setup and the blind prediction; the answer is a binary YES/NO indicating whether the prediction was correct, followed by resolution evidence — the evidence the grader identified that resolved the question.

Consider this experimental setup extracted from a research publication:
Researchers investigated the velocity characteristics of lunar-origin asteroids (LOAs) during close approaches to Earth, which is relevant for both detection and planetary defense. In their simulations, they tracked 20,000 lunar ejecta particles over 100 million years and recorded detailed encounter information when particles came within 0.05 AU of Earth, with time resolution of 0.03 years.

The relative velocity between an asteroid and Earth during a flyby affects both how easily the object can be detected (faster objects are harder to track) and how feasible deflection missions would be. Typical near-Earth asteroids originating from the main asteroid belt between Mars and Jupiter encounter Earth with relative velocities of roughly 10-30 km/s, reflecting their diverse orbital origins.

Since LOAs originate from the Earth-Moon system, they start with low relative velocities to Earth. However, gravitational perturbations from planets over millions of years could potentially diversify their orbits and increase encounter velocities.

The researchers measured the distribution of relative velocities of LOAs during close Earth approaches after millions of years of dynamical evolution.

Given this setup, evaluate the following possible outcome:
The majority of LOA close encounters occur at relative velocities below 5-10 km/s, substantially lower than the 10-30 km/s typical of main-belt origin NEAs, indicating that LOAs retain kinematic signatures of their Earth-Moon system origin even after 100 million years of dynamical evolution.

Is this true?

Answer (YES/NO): NO